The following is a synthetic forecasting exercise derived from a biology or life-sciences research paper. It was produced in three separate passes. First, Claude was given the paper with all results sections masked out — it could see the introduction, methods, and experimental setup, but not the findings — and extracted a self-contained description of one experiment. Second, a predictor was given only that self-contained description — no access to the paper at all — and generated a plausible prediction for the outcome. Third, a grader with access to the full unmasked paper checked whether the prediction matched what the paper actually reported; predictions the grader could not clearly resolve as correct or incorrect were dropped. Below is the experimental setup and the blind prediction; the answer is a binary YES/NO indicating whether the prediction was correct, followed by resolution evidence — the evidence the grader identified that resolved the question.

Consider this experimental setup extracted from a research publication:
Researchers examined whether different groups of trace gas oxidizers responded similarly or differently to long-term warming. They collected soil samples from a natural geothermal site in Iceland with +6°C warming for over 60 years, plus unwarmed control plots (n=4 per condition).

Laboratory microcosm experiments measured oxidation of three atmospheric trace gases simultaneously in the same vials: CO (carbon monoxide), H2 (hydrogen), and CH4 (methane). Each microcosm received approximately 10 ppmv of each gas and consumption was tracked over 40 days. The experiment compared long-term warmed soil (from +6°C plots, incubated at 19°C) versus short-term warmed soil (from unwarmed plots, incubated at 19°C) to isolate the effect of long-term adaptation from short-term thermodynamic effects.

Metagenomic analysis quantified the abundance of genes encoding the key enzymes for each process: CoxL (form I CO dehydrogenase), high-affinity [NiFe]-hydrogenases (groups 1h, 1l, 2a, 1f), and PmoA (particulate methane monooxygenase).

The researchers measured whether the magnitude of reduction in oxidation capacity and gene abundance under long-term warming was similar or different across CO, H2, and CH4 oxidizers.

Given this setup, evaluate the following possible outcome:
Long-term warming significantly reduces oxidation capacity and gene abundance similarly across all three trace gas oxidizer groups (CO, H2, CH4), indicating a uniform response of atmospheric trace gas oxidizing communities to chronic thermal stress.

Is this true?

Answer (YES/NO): NO